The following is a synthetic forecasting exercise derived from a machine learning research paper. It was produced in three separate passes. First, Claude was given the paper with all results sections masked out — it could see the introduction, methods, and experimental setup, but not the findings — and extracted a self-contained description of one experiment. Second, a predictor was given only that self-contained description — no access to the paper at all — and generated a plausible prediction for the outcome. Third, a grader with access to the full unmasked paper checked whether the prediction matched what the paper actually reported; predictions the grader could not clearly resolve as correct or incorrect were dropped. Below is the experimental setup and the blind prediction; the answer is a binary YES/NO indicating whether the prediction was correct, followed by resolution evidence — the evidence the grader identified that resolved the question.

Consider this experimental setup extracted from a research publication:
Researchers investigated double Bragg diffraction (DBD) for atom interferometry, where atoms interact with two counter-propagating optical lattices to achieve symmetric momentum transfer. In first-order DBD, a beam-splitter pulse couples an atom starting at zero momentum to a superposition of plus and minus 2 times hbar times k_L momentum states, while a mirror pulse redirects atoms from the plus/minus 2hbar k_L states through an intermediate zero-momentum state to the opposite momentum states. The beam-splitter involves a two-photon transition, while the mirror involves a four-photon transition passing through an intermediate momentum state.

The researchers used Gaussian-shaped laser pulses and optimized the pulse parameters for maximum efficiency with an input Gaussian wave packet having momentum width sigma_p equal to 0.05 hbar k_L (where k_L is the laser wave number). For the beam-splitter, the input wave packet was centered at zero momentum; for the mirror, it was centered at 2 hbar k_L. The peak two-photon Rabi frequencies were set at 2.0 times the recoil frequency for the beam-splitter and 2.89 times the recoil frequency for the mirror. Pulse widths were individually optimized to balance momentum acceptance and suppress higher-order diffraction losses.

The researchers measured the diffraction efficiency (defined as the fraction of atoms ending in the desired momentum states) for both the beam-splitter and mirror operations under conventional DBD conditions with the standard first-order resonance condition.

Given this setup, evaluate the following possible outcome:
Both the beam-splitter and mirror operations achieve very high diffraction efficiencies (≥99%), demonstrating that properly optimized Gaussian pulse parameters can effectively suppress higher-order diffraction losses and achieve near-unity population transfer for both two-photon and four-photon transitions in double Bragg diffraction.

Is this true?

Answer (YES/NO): NO